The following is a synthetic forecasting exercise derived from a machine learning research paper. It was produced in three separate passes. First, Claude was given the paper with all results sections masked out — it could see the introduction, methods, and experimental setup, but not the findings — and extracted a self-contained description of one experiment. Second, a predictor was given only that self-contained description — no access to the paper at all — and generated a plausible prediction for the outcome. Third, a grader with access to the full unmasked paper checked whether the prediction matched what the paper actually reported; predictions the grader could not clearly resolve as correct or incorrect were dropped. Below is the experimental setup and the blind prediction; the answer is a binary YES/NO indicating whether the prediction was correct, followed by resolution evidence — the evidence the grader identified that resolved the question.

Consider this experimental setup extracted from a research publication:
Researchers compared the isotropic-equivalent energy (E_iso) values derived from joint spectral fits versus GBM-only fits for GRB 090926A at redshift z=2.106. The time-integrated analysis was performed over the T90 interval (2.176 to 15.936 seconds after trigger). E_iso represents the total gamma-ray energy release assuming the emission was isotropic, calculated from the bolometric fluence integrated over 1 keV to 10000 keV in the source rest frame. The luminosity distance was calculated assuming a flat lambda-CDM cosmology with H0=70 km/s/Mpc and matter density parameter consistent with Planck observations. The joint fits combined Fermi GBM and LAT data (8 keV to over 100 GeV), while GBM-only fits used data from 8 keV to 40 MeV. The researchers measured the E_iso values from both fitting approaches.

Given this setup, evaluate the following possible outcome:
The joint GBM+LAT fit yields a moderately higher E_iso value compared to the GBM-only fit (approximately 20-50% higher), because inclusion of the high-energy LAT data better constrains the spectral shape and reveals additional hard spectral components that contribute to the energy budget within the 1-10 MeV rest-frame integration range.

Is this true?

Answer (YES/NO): NO